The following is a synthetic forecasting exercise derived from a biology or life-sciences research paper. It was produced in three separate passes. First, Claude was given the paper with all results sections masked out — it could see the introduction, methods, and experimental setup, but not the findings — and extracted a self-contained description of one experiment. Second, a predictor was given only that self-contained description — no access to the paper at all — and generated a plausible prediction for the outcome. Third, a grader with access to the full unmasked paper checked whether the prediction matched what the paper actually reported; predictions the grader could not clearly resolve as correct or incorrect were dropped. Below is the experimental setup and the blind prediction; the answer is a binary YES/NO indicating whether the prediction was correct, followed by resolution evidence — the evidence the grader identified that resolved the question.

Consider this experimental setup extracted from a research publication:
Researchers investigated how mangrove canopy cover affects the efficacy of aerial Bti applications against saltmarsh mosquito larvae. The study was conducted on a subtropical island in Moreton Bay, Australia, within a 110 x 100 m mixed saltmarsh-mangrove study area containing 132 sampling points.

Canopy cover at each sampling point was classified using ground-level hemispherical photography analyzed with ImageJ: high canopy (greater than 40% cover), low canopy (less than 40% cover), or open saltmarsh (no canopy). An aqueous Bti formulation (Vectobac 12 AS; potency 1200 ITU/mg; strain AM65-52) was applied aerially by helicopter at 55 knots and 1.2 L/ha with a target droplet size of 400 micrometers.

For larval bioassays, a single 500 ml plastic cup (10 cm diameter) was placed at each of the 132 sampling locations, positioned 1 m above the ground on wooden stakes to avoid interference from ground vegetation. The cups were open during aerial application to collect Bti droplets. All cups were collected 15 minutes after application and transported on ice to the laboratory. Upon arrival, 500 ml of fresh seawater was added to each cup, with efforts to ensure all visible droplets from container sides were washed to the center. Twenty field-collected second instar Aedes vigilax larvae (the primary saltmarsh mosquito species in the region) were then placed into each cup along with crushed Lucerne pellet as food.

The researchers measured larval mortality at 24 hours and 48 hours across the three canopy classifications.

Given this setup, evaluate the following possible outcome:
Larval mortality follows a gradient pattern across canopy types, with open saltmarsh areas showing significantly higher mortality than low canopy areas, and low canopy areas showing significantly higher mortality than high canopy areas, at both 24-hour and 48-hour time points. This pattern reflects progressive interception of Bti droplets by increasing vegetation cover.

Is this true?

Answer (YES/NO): NO